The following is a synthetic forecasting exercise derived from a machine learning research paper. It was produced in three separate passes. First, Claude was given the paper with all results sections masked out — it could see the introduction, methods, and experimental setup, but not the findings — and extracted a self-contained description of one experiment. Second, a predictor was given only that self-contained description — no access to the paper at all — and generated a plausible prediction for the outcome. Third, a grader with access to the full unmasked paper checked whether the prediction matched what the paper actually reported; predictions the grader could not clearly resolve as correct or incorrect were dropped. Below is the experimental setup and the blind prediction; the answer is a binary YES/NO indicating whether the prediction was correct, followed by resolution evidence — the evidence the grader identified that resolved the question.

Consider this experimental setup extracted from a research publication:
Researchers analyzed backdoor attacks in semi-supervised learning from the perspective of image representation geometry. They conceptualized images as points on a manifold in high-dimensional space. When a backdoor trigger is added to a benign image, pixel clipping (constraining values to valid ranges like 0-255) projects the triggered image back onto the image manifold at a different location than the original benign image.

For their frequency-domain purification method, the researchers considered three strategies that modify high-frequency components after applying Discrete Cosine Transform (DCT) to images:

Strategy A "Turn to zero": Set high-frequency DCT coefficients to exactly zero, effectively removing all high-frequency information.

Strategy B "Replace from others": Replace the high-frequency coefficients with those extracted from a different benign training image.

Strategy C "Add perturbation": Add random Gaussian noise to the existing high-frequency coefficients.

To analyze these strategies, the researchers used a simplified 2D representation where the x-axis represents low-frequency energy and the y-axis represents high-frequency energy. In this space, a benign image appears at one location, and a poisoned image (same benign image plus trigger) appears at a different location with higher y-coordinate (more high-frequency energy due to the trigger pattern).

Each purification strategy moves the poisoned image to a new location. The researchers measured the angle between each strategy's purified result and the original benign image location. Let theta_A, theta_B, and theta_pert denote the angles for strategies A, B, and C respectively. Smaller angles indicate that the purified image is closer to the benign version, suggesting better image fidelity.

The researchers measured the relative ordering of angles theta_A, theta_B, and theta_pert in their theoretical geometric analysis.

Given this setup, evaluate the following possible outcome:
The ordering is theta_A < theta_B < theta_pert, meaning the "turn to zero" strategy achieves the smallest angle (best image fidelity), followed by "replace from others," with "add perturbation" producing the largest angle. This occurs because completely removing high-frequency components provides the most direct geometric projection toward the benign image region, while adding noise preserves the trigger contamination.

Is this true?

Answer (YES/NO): NO